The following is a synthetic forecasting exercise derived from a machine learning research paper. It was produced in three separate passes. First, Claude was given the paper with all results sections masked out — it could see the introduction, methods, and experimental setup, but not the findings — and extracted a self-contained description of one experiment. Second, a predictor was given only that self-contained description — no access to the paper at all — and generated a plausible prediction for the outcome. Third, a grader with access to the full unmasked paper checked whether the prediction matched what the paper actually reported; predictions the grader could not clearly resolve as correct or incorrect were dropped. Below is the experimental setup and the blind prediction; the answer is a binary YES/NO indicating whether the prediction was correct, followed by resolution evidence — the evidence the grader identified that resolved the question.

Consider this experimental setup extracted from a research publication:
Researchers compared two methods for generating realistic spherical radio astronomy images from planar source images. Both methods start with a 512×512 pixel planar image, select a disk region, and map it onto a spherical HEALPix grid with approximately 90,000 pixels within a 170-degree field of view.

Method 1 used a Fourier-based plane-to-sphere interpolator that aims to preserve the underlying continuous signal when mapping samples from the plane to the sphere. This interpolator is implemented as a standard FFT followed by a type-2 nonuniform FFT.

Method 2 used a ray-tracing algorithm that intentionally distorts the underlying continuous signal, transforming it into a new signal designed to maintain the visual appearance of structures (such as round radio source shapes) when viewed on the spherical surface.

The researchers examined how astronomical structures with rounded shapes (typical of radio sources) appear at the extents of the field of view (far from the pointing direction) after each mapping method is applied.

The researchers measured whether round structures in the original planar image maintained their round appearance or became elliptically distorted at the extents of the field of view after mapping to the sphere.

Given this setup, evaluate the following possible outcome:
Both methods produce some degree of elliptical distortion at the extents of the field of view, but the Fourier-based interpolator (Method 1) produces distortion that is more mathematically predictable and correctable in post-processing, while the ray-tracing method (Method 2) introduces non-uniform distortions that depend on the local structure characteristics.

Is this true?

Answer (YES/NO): NO